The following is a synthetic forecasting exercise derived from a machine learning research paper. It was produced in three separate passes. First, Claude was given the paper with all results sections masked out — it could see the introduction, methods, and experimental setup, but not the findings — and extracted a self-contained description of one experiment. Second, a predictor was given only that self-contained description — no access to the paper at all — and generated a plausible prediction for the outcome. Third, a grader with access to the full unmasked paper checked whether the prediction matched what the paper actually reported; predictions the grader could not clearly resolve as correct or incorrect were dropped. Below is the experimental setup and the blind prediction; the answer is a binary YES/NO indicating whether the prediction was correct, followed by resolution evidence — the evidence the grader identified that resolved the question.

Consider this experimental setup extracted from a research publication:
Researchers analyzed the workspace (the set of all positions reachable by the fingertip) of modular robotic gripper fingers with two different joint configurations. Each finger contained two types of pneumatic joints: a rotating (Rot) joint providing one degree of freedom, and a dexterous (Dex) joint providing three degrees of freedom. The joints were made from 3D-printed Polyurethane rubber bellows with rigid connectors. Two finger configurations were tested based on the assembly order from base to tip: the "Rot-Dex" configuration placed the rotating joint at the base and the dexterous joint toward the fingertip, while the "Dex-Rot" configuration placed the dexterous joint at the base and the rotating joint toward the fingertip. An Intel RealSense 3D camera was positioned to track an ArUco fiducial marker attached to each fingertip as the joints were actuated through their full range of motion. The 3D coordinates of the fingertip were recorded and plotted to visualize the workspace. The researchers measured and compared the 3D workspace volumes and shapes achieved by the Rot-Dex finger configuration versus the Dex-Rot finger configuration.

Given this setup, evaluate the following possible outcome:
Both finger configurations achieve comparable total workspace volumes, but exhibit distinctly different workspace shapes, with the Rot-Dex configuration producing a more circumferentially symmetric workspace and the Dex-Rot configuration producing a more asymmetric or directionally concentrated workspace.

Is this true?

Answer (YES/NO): NO